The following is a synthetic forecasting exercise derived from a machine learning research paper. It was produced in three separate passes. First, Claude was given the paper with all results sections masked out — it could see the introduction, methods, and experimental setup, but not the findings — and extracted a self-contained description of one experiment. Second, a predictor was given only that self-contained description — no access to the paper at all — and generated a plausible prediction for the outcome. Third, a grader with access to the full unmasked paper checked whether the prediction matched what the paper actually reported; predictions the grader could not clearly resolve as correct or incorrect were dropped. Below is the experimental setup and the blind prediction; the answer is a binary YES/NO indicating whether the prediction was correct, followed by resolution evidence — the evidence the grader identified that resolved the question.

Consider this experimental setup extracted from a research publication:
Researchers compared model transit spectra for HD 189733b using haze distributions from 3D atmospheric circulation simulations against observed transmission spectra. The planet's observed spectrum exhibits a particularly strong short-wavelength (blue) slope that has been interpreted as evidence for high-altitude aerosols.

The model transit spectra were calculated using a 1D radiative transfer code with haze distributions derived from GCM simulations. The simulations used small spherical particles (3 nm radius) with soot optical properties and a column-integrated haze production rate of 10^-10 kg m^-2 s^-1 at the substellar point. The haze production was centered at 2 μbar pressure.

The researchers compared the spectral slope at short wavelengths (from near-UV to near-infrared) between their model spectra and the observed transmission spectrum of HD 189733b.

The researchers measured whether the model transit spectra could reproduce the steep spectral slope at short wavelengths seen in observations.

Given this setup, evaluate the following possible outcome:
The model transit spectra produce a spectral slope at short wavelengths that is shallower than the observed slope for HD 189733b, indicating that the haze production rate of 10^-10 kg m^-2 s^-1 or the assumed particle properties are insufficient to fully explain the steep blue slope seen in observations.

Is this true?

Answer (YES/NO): YES